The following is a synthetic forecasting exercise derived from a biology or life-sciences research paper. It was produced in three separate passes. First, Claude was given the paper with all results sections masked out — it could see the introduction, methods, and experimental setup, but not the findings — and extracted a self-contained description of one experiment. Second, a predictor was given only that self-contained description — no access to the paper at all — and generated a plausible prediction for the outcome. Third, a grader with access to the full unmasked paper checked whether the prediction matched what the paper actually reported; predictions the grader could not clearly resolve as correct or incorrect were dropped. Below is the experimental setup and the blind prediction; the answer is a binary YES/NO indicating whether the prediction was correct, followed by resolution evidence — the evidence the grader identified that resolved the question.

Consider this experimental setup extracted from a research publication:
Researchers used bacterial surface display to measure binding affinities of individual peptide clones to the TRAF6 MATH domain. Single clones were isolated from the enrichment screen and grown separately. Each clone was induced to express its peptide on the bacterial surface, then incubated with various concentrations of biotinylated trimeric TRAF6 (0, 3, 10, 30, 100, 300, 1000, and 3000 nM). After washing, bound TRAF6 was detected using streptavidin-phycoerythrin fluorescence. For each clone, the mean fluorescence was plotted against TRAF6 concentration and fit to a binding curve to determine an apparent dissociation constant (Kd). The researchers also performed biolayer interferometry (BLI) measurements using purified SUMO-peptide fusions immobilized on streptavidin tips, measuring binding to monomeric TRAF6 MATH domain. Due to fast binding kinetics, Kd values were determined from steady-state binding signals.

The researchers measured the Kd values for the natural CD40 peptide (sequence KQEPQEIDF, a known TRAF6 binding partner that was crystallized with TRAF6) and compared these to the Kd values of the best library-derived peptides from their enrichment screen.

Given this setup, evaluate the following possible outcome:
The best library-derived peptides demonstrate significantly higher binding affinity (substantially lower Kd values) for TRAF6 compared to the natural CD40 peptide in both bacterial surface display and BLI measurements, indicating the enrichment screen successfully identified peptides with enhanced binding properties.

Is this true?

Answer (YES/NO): YES